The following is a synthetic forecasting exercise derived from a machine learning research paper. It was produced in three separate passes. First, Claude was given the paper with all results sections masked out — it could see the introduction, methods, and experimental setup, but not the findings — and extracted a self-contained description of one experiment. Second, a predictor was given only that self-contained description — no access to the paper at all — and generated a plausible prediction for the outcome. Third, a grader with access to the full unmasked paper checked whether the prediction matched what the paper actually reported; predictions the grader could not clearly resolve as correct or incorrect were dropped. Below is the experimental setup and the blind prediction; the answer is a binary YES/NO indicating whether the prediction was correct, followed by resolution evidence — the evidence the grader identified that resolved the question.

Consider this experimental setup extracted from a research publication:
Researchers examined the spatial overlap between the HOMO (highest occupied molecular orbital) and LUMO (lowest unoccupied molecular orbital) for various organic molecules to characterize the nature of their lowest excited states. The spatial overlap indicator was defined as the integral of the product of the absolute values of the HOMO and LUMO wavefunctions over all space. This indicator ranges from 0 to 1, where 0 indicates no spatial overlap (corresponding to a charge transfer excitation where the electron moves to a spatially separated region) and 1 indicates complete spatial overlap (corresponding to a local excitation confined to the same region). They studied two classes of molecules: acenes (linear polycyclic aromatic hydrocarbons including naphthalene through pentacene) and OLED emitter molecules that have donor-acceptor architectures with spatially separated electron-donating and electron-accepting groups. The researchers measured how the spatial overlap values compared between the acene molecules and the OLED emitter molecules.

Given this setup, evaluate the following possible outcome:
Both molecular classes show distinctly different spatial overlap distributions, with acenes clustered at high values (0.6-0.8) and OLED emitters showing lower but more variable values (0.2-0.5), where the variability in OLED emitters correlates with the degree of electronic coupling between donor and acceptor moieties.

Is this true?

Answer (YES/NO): NO